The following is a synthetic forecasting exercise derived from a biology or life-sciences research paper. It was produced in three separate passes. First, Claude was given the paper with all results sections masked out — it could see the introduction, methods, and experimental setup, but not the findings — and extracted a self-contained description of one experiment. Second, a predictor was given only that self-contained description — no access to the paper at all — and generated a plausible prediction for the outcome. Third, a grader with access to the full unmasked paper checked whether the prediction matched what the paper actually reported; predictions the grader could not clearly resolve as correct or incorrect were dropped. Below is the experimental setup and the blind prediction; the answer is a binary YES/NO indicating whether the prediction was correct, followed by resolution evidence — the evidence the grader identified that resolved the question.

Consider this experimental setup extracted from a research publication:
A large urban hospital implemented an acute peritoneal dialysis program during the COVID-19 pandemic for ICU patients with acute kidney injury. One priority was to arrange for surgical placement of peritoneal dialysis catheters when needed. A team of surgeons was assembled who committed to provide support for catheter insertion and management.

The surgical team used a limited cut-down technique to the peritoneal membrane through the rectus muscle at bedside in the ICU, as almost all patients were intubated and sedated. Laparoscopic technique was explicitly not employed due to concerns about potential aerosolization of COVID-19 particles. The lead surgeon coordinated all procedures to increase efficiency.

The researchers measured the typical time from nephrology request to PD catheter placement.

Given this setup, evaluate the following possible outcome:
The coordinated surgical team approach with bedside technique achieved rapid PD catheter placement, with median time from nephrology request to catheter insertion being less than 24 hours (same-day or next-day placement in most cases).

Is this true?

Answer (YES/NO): YES